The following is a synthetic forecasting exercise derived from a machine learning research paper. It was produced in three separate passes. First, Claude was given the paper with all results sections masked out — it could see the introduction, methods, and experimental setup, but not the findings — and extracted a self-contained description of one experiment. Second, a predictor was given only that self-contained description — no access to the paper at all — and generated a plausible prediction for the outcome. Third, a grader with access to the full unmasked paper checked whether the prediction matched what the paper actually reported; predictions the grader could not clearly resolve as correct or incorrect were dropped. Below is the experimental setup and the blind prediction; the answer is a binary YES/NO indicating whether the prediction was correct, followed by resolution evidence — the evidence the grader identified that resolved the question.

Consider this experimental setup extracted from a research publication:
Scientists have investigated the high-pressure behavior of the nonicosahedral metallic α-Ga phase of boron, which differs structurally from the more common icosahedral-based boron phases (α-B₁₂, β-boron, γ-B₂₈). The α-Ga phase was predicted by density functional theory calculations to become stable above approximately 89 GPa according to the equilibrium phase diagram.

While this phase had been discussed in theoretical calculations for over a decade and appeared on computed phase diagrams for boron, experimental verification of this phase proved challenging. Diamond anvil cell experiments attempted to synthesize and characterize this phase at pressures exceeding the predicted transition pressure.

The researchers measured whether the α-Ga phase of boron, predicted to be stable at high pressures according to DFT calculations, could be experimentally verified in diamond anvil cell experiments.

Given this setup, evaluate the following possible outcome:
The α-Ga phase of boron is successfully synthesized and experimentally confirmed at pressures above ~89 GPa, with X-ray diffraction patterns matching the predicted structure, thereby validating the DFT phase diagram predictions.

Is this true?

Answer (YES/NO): YES